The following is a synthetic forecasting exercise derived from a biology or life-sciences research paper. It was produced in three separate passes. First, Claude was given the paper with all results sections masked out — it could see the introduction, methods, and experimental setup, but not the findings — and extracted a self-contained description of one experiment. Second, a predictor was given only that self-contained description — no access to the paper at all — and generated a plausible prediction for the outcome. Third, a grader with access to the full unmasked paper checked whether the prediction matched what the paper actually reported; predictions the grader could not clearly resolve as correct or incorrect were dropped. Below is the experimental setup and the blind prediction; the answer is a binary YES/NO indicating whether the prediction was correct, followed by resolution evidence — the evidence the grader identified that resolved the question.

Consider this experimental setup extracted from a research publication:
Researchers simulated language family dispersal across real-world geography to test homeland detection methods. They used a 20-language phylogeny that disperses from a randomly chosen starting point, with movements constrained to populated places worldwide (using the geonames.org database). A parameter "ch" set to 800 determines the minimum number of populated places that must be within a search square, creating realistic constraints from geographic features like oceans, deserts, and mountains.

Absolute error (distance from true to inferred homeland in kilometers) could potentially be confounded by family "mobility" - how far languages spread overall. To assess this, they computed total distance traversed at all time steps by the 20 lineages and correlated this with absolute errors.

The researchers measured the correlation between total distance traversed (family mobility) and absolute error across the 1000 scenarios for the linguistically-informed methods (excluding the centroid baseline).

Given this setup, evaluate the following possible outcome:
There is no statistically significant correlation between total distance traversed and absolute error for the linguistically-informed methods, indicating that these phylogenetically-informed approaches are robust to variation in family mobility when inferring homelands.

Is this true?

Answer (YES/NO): NO